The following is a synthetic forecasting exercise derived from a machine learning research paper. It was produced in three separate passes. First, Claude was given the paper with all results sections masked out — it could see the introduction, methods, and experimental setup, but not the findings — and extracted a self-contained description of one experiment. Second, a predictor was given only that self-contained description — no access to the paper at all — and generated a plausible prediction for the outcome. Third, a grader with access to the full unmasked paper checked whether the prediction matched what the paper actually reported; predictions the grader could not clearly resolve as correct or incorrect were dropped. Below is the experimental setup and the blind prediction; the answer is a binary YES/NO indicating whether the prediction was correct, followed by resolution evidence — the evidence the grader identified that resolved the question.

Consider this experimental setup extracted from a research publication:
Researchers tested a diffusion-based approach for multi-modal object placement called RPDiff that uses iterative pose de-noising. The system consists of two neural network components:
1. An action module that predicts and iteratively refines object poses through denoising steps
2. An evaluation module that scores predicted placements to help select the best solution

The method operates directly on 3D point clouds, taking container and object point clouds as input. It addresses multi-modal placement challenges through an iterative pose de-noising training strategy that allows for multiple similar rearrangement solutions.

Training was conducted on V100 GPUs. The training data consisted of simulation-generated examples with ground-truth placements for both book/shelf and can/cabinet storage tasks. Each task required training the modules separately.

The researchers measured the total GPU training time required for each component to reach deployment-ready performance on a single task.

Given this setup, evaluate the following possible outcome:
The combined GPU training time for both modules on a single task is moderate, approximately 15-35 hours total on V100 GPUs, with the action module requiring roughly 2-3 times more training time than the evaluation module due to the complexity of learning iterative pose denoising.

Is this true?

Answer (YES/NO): NO